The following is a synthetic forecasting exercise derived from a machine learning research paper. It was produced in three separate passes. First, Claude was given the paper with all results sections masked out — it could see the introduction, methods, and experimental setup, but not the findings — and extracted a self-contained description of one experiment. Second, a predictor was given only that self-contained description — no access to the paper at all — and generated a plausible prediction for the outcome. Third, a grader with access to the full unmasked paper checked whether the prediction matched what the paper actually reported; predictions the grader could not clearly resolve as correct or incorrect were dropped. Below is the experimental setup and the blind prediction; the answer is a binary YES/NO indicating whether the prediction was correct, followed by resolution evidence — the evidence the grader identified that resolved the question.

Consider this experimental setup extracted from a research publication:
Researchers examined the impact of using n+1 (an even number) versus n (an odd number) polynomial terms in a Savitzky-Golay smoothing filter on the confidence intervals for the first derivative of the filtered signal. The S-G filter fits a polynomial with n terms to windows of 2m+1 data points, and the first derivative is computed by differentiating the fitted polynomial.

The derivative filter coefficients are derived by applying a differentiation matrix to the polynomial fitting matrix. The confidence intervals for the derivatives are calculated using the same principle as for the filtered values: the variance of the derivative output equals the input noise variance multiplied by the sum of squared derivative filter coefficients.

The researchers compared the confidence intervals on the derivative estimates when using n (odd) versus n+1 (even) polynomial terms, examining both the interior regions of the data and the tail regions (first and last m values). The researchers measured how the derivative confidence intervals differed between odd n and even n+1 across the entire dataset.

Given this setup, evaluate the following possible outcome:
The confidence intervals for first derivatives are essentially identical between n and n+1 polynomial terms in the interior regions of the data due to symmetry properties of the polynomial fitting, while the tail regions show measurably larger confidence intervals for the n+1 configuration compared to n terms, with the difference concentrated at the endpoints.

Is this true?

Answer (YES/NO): NO